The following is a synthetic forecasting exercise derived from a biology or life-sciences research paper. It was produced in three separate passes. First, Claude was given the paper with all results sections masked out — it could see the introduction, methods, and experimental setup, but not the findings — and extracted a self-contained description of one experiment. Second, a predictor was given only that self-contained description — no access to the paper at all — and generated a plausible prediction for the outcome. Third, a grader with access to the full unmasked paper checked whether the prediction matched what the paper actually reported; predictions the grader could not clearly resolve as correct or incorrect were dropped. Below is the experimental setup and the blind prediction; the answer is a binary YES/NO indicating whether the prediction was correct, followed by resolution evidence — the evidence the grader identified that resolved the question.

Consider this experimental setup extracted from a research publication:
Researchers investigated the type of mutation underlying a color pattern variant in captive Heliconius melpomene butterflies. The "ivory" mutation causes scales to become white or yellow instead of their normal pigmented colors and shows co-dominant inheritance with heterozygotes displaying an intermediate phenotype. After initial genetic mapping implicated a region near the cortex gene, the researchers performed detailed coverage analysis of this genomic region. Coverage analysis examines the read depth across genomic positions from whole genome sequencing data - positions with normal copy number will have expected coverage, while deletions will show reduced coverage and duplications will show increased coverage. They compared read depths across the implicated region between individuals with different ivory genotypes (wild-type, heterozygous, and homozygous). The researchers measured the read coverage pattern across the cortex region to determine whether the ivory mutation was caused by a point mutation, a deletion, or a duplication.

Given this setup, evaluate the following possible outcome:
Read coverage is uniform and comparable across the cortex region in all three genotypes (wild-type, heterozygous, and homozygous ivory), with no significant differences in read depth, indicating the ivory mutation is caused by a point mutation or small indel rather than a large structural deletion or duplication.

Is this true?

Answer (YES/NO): NO